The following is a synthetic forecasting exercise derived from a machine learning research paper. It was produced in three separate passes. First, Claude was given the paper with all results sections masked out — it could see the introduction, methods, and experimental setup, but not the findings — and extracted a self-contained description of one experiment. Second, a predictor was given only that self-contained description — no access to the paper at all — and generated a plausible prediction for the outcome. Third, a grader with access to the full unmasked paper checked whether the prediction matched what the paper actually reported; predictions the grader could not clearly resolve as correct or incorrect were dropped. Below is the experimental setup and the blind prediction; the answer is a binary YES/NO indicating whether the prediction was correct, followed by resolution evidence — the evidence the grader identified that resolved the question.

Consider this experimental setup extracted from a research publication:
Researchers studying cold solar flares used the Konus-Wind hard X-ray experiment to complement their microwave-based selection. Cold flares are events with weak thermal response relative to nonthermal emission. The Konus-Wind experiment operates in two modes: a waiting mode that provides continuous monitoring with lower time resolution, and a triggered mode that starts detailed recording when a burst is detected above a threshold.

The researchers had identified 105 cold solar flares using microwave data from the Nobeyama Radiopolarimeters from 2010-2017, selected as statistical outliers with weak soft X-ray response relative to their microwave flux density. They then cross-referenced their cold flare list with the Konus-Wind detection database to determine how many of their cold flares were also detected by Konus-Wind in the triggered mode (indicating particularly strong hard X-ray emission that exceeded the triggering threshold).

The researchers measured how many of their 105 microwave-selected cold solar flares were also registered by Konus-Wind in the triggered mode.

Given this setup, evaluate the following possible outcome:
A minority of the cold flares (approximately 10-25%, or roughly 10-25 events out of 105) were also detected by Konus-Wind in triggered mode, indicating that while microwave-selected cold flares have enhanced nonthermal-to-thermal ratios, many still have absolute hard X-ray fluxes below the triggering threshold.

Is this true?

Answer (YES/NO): YES